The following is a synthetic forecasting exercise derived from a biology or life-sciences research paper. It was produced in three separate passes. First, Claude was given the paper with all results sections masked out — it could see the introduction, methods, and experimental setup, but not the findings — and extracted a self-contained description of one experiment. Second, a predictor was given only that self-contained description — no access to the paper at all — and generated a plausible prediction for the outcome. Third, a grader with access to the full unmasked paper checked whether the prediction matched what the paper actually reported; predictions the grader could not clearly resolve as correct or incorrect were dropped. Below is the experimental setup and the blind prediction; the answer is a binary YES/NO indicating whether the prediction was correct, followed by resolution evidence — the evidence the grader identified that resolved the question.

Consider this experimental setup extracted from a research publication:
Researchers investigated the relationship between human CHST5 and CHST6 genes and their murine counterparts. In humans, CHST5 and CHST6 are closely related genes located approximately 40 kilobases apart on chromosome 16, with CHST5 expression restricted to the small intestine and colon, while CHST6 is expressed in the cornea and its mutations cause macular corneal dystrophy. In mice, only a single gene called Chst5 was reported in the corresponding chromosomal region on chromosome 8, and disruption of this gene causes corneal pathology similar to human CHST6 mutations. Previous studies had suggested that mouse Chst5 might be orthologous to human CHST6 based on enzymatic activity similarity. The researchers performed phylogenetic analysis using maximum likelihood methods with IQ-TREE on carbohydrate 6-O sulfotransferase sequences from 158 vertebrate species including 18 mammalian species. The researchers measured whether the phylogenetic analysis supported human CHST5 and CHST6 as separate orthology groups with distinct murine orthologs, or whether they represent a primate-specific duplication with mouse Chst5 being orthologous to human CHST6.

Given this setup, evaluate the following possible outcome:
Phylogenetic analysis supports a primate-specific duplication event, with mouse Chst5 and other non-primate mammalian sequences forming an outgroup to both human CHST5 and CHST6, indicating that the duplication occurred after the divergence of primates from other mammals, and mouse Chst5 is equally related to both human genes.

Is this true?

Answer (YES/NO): YES